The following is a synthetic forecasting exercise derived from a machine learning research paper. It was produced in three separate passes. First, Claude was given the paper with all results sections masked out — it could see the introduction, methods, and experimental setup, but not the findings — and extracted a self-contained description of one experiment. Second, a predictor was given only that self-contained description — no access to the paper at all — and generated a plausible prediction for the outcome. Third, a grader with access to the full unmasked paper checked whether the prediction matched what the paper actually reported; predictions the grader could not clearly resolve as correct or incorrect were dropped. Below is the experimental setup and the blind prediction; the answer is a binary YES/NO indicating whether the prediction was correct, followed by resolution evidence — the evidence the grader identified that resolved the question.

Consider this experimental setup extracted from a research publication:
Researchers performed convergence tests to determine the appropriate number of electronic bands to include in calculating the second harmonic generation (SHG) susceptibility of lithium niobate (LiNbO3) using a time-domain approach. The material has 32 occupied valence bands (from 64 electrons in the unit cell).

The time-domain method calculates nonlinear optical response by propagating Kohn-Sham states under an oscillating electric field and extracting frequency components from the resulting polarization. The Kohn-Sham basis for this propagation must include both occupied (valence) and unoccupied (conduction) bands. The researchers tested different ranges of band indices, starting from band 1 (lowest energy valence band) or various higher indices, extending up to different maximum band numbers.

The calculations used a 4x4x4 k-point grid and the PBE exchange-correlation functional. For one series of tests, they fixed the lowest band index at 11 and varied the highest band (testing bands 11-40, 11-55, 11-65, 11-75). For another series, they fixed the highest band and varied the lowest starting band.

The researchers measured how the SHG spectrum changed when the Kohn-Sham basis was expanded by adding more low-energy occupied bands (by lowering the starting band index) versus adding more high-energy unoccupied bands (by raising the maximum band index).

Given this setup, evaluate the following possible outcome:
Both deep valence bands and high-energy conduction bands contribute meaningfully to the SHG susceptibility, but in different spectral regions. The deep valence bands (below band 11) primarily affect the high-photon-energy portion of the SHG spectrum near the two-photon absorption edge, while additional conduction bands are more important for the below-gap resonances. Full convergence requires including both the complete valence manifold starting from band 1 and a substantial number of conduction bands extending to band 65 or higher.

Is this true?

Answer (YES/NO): NO